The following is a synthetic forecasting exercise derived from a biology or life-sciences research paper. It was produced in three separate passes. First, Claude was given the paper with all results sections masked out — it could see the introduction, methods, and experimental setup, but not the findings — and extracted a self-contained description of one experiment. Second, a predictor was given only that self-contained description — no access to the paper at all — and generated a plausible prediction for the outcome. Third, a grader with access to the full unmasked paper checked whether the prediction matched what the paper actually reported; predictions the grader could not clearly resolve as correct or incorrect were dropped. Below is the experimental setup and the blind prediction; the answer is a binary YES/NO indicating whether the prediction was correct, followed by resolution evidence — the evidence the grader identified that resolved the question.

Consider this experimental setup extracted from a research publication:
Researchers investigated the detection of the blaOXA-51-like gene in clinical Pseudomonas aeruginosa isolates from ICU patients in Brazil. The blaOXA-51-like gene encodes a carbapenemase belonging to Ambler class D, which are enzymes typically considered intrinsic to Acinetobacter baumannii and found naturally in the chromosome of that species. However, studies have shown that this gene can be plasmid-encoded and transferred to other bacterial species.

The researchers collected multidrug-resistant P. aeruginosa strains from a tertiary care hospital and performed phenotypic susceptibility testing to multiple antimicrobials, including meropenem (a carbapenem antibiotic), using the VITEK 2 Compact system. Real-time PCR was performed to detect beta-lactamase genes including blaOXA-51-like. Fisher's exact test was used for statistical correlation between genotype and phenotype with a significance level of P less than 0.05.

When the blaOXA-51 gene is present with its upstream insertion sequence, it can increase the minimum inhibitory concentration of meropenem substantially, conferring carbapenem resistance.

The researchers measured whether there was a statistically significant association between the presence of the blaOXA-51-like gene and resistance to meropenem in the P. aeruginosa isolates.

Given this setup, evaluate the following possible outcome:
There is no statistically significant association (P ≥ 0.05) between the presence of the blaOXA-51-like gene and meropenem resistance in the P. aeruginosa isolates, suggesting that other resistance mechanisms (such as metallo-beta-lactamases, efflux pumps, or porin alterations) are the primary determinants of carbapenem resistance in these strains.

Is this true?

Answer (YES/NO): NO